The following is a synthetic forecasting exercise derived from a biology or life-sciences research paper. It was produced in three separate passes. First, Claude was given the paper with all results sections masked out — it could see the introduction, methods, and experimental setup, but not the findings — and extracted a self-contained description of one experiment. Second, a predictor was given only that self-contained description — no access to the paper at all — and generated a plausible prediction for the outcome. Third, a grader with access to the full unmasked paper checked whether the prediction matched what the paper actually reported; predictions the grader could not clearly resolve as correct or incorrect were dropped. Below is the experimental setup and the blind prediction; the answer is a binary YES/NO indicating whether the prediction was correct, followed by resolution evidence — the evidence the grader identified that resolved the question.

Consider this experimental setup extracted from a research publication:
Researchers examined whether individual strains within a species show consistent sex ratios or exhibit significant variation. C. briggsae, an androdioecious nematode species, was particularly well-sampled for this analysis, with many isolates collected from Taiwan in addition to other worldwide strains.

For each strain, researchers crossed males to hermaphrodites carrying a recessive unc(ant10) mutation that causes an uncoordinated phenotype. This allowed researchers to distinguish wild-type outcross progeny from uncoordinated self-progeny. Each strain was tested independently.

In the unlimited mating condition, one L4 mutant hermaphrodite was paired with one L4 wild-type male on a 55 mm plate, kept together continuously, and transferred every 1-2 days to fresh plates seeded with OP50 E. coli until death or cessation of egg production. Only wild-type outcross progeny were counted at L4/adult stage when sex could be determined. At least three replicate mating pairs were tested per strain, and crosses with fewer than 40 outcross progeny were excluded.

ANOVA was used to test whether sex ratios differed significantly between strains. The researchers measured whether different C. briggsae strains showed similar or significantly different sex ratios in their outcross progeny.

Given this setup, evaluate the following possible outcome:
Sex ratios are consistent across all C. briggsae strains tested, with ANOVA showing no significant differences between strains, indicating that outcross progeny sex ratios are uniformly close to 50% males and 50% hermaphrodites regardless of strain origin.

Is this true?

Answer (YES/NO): NO